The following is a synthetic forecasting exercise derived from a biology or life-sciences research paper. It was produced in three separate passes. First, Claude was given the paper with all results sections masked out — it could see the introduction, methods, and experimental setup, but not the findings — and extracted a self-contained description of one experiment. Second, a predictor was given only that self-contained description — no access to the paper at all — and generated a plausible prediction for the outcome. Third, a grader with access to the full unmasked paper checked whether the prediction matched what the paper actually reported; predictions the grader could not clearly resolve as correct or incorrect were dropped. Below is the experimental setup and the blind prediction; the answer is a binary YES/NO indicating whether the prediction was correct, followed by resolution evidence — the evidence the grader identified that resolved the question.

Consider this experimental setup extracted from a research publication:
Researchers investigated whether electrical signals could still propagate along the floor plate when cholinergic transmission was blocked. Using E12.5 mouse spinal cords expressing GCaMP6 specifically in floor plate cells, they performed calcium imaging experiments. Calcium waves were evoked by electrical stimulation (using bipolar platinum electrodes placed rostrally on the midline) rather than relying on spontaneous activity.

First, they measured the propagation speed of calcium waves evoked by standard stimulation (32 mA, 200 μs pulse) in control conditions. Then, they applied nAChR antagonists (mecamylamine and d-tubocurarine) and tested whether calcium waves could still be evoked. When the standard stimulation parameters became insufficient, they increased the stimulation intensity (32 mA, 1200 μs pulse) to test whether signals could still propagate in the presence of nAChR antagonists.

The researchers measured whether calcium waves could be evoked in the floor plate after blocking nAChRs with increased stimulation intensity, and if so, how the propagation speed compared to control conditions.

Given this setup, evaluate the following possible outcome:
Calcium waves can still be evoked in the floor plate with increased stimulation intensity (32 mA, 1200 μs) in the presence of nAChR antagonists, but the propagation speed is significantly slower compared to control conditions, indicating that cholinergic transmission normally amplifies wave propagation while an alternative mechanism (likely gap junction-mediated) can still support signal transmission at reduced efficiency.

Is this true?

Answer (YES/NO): YES